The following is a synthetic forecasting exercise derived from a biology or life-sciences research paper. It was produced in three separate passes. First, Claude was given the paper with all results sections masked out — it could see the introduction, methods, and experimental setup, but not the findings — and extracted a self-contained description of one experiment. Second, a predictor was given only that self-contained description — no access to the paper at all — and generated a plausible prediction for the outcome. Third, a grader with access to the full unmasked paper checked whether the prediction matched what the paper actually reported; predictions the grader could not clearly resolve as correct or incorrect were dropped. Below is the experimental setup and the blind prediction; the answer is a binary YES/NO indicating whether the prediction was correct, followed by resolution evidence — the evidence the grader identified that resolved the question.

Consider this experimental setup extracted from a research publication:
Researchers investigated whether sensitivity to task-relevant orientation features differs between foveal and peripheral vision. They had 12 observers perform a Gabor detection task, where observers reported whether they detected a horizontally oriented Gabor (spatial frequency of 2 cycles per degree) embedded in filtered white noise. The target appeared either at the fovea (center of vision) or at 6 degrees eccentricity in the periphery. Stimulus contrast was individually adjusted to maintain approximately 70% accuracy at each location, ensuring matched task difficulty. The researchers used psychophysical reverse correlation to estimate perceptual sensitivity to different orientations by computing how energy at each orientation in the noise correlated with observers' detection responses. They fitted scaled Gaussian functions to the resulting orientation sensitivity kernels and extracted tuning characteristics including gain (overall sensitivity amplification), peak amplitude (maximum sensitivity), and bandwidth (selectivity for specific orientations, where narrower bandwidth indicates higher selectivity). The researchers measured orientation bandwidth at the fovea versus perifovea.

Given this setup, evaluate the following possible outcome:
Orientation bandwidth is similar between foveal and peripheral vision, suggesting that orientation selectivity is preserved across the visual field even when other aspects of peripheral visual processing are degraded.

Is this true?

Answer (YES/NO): YES